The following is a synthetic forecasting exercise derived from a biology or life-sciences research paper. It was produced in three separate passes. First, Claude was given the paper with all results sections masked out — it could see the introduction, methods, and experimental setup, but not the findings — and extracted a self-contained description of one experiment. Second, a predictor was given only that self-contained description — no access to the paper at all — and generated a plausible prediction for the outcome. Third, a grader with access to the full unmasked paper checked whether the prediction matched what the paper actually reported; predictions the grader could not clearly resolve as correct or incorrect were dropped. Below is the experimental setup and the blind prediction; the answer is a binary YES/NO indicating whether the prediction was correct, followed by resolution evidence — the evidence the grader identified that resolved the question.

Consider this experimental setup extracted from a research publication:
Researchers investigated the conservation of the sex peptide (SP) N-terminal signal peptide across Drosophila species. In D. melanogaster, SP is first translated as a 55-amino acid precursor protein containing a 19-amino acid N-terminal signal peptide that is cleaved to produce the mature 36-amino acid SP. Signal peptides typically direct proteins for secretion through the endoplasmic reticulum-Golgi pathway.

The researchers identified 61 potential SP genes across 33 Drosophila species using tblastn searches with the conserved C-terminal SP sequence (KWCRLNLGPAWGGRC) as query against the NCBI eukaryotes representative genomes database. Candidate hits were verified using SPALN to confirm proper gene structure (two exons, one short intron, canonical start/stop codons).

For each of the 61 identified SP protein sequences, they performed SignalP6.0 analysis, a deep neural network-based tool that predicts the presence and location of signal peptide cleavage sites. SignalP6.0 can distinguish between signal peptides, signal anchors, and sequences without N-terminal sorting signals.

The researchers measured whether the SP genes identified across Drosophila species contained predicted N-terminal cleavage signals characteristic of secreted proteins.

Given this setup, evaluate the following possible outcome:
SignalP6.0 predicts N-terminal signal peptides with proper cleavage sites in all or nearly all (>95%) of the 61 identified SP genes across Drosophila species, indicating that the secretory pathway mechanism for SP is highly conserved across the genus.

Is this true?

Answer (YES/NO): YES